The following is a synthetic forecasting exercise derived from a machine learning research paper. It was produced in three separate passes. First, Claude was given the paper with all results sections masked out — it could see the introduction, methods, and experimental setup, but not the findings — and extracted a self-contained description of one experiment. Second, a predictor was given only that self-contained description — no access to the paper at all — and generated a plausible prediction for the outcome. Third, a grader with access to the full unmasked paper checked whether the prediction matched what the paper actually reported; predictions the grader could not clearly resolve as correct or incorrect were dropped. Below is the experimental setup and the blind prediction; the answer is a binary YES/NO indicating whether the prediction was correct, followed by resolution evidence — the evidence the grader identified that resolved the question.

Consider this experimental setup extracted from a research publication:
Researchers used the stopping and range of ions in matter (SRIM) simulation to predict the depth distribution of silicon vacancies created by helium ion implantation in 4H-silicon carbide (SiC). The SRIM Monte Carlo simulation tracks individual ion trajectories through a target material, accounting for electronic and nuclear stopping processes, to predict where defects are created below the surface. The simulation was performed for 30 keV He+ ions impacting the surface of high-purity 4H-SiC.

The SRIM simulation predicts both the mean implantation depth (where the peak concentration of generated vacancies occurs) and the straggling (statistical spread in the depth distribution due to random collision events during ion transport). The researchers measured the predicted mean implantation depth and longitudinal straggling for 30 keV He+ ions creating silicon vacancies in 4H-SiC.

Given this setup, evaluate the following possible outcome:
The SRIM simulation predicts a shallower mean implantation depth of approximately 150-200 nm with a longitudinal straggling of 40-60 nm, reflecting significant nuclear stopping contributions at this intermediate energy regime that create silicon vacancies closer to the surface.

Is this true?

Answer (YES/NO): YES